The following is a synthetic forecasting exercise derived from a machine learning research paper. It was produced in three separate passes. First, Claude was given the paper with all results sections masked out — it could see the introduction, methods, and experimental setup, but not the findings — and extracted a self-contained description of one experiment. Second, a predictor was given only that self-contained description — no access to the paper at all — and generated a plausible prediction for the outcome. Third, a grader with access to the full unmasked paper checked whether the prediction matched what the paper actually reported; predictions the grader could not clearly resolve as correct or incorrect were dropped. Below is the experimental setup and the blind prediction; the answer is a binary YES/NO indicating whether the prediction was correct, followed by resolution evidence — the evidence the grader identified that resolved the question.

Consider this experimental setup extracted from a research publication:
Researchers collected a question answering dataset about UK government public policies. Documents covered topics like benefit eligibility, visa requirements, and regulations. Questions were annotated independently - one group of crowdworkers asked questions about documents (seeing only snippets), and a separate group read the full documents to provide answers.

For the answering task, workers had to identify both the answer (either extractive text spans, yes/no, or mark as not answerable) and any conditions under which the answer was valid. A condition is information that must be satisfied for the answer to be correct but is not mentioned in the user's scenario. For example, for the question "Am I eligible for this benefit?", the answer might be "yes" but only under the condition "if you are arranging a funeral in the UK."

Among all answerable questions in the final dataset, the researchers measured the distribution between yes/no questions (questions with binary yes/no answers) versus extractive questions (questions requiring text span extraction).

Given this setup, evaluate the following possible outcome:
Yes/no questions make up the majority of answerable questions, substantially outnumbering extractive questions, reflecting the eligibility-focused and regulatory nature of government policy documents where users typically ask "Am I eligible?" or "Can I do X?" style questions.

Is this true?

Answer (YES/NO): NO